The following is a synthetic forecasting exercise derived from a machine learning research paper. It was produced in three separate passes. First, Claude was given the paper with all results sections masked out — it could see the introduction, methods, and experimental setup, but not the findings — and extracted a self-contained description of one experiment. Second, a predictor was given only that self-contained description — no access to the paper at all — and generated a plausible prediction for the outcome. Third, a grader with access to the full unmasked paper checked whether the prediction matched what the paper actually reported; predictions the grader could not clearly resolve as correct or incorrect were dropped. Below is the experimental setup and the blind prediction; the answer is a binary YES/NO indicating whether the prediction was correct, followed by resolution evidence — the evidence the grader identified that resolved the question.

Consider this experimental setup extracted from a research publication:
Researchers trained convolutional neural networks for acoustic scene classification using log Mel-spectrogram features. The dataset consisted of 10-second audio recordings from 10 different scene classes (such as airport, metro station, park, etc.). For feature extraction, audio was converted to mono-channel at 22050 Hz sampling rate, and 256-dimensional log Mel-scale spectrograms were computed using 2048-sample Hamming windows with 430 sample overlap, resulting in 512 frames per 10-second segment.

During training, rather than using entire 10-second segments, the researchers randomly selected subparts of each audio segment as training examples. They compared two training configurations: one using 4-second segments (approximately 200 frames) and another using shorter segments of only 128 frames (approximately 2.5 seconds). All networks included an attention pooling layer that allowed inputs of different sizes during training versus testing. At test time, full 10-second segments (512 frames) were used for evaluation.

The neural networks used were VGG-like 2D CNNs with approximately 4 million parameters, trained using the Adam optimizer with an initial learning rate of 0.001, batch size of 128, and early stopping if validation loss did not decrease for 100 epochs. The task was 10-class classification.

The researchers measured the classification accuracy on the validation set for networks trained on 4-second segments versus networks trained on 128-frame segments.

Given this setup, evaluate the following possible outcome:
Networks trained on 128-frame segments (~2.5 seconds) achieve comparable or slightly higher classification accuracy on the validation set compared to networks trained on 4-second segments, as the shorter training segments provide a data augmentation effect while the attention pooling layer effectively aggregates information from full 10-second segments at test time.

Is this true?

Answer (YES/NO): YES